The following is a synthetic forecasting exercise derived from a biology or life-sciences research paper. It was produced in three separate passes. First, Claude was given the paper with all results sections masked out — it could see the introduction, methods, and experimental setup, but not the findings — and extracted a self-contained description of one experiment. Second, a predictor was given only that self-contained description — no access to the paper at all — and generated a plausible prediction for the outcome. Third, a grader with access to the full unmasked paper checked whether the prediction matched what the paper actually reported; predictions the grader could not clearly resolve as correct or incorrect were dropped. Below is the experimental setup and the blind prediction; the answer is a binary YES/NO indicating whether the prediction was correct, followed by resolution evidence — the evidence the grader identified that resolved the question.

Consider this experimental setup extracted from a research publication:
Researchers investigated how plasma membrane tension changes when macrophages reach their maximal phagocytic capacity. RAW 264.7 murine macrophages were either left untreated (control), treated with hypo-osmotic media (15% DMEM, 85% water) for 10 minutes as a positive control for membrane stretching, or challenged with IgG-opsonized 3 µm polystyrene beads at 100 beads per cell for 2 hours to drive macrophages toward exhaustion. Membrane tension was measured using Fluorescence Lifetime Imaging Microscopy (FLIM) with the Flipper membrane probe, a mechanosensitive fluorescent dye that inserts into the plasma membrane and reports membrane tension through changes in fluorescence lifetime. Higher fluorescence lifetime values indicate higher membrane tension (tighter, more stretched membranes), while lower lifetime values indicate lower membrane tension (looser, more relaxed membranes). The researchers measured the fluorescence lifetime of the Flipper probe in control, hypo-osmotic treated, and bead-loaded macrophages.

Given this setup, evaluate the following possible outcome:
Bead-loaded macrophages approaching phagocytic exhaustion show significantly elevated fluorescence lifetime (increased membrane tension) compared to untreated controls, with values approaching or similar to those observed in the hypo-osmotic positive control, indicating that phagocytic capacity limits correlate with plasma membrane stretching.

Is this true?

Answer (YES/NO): NO